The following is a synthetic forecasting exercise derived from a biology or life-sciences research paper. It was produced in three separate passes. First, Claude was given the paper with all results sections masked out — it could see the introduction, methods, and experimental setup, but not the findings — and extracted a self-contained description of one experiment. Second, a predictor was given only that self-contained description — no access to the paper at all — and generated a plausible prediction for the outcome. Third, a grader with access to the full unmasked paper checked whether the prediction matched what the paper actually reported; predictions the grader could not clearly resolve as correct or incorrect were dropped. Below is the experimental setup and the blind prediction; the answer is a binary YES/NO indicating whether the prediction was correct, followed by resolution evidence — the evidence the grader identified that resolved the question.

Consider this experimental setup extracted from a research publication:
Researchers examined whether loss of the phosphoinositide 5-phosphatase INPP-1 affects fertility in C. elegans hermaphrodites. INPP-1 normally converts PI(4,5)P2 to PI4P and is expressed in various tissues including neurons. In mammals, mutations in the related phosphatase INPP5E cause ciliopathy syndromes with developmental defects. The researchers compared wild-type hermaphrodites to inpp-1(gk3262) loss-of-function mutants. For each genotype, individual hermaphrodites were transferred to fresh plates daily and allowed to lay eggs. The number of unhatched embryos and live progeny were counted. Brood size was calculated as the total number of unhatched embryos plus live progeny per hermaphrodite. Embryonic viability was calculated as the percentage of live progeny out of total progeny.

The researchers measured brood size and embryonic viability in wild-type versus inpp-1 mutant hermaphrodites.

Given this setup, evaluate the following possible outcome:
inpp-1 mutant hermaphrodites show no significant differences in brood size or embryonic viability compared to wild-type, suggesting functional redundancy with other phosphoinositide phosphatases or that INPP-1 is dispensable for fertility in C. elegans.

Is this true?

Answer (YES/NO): YES